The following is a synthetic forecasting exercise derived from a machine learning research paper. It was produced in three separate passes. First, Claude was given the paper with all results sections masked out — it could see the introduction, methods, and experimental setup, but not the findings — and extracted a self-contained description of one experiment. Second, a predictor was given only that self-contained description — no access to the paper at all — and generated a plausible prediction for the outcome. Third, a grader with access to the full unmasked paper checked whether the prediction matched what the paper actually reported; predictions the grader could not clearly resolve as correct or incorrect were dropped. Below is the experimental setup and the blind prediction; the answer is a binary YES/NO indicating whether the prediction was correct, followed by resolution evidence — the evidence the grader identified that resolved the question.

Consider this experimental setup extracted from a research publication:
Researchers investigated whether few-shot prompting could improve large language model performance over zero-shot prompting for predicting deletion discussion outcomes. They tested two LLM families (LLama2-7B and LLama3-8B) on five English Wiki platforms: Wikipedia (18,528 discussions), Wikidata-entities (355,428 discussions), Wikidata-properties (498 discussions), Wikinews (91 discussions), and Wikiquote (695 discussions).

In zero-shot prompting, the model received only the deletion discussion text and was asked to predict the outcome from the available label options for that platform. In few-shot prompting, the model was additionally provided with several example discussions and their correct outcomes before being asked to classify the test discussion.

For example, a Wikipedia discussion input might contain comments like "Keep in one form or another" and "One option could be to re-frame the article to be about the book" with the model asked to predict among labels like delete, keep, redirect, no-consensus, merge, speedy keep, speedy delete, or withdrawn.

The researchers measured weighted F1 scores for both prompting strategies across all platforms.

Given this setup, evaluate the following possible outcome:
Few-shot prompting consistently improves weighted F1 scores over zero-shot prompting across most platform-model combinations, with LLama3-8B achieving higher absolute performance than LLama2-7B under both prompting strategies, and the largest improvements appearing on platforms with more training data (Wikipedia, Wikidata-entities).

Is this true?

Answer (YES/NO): NO